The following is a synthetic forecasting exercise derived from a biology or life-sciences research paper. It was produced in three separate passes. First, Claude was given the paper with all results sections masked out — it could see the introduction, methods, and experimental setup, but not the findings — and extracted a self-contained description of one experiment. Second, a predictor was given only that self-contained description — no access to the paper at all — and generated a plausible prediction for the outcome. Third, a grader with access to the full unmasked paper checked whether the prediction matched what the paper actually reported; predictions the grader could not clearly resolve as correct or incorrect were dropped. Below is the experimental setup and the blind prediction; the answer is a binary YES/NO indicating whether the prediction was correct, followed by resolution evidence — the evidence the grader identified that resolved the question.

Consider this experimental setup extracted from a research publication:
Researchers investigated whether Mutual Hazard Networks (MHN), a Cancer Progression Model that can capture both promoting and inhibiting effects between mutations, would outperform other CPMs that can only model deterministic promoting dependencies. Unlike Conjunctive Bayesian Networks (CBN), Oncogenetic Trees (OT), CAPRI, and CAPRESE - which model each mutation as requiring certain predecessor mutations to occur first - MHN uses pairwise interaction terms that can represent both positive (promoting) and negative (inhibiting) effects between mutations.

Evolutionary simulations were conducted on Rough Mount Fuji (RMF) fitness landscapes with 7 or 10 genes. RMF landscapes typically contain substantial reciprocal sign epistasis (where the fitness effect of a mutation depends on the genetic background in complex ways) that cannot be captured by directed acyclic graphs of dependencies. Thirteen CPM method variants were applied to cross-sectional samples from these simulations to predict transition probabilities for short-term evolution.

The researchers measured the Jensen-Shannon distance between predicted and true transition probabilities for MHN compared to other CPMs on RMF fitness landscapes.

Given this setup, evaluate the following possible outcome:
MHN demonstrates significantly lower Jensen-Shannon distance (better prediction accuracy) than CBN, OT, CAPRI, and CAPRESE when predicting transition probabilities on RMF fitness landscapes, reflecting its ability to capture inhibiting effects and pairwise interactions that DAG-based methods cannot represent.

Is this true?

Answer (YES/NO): NO